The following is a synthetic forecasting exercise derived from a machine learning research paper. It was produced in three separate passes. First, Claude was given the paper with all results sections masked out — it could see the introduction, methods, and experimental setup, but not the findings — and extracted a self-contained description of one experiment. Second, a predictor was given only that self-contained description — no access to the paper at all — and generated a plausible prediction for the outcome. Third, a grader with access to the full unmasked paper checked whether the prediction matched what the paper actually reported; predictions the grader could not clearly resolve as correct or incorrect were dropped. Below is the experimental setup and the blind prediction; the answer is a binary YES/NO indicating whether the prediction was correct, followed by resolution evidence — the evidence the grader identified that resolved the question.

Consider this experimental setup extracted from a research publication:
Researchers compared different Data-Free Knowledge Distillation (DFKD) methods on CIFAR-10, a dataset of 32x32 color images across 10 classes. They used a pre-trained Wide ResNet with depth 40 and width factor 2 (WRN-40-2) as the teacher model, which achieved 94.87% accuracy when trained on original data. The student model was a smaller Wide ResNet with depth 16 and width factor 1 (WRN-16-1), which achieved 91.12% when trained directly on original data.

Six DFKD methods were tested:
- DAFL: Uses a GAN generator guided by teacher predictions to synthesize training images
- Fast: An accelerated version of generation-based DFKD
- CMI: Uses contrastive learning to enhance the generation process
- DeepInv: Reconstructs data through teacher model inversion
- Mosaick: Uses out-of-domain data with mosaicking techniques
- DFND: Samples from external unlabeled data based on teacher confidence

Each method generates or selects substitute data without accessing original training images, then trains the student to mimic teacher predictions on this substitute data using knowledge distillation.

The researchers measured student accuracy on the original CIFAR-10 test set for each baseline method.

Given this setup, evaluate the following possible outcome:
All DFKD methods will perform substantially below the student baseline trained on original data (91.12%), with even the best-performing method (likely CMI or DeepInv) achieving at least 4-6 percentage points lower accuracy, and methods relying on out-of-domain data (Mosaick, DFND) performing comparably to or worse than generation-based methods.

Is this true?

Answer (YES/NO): NO